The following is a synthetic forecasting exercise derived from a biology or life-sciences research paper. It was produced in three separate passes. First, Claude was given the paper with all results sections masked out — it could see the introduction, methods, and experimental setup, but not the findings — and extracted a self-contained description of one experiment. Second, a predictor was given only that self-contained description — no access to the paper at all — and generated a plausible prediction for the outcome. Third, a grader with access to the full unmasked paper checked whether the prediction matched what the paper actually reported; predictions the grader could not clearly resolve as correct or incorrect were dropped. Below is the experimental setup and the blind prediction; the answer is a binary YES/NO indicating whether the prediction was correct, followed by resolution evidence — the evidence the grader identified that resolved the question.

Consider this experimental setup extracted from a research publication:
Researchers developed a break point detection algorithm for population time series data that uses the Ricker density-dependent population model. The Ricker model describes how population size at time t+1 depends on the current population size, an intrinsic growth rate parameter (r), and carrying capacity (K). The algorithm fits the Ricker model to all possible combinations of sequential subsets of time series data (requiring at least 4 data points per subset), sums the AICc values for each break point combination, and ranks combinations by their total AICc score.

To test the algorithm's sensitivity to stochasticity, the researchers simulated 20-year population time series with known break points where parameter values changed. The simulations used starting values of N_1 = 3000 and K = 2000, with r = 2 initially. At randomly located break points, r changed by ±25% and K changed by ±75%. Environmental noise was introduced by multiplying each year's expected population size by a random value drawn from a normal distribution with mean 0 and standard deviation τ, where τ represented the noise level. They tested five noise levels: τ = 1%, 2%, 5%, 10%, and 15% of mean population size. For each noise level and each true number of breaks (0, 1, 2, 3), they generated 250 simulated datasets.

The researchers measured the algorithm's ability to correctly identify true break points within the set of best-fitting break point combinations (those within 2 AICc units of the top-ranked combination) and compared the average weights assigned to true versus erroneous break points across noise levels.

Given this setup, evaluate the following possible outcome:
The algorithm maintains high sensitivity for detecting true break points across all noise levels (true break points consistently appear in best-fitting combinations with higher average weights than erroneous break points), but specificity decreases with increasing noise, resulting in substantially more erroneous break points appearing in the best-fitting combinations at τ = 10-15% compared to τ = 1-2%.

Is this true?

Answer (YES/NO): NO